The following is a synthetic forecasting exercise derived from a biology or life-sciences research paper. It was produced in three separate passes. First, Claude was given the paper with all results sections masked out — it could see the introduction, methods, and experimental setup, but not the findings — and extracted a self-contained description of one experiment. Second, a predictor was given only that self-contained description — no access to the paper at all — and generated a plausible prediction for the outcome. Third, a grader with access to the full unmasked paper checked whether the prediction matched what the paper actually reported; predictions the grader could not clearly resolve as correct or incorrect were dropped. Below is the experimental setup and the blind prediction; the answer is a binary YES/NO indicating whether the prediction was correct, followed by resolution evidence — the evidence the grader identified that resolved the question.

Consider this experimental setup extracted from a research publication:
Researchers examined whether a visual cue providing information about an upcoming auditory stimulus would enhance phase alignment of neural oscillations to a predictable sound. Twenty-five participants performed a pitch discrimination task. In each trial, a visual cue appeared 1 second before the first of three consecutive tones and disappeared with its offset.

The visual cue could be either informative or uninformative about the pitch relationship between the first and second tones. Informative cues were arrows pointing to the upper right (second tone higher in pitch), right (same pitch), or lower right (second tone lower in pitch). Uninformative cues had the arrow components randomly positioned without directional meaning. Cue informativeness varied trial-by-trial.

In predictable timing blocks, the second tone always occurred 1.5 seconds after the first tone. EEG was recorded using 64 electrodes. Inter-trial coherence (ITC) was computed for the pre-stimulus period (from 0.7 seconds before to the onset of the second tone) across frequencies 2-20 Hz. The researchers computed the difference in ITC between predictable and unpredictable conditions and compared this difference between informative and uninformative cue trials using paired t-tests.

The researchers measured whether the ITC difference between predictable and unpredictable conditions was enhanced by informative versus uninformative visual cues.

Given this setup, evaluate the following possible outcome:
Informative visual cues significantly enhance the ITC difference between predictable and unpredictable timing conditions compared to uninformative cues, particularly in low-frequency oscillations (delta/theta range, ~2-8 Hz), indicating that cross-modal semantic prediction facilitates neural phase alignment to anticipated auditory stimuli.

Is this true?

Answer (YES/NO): NO